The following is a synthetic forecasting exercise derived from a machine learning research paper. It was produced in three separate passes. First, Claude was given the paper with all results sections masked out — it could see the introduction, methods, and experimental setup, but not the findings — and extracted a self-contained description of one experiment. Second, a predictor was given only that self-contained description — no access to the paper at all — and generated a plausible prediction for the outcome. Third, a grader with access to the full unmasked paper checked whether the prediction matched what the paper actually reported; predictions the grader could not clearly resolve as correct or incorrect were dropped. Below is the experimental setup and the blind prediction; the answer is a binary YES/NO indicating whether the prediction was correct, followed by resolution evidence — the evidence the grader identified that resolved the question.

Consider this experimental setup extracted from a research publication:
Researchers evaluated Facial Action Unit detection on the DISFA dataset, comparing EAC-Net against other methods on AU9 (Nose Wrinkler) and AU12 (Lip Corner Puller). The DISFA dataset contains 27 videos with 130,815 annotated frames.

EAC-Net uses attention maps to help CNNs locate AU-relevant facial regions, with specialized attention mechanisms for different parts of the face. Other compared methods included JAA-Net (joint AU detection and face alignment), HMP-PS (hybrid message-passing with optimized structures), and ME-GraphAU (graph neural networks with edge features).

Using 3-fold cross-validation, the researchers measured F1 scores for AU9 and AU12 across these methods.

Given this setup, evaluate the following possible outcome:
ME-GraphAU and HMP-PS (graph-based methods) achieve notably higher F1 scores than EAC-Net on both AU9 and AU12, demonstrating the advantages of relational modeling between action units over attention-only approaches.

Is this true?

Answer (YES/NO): NO